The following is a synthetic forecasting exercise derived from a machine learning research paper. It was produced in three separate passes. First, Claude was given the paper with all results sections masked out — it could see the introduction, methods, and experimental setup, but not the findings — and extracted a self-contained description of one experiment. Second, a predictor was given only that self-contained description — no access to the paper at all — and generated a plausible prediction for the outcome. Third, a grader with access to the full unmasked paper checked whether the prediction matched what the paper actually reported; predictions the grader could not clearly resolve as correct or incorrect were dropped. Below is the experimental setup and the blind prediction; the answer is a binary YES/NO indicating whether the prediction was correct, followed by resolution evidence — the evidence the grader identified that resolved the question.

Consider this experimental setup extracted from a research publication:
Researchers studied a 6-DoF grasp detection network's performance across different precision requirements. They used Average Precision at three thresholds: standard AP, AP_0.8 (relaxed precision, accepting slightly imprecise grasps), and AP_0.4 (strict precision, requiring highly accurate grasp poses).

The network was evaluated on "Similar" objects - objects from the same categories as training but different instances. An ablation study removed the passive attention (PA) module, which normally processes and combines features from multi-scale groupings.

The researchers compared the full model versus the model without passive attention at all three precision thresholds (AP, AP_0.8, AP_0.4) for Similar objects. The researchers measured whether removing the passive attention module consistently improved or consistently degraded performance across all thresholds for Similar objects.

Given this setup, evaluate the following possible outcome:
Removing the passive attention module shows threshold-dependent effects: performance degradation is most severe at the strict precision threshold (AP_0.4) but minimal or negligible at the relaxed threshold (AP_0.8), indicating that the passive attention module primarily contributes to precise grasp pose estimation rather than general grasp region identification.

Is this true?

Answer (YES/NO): NO